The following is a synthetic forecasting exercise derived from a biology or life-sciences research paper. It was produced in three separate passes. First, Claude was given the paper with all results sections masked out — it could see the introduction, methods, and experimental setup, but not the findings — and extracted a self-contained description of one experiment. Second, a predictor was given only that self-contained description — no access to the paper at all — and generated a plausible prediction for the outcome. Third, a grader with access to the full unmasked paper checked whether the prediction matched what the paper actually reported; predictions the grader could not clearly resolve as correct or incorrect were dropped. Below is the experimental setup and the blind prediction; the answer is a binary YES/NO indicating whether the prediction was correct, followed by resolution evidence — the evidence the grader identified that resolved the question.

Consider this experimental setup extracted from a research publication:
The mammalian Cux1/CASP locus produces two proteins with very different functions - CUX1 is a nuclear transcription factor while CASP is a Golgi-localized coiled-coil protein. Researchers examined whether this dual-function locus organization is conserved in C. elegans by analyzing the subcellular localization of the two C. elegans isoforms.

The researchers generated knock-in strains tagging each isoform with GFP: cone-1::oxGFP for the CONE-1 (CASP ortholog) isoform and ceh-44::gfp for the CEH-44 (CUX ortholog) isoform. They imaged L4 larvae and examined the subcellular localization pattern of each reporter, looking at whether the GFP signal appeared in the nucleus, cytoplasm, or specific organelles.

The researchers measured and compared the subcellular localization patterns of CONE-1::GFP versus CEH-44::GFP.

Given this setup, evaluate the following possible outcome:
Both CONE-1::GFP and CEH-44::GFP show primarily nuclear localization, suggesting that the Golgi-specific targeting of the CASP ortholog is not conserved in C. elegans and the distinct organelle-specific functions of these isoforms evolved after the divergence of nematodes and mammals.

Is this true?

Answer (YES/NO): NO